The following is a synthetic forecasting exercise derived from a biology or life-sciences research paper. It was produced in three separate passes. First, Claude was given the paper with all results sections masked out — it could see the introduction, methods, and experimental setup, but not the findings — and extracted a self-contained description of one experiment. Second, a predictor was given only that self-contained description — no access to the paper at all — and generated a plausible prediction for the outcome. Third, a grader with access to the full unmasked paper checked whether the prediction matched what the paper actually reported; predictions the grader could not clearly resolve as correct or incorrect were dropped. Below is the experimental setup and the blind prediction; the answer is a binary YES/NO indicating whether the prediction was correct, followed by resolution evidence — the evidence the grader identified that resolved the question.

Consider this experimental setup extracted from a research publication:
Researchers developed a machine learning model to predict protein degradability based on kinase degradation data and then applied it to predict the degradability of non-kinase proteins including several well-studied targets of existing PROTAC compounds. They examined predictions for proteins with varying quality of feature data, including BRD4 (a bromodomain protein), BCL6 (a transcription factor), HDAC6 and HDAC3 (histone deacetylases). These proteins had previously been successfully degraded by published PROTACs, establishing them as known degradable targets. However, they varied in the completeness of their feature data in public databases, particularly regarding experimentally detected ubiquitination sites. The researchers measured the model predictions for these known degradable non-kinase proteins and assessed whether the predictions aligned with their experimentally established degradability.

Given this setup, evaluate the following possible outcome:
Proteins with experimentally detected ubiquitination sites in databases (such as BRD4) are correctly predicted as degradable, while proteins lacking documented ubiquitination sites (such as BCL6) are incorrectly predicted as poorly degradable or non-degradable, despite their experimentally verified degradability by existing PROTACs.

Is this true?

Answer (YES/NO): NO